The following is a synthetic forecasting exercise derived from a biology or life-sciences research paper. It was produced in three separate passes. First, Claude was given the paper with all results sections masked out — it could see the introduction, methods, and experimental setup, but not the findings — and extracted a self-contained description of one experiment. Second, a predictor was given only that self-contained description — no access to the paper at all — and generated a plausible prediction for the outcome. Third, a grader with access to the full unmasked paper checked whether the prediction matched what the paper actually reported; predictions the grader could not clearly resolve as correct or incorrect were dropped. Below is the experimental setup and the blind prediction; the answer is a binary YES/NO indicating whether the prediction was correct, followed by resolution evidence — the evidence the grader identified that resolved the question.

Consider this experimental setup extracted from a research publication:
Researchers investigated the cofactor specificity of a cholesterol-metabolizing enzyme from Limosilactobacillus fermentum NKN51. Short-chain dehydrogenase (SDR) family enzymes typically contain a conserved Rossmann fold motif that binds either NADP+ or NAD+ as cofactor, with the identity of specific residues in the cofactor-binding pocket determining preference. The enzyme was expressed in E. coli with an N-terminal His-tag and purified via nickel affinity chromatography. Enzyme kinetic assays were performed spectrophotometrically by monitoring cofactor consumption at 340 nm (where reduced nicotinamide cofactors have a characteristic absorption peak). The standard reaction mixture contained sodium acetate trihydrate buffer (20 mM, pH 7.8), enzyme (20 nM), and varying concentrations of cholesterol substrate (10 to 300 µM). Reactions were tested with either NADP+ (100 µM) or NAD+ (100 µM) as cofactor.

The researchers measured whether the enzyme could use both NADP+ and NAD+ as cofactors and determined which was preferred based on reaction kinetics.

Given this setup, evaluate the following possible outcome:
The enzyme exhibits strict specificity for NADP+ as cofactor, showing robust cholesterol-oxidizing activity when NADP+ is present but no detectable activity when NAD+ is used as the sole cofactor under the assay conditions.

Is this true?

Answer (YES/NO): NO